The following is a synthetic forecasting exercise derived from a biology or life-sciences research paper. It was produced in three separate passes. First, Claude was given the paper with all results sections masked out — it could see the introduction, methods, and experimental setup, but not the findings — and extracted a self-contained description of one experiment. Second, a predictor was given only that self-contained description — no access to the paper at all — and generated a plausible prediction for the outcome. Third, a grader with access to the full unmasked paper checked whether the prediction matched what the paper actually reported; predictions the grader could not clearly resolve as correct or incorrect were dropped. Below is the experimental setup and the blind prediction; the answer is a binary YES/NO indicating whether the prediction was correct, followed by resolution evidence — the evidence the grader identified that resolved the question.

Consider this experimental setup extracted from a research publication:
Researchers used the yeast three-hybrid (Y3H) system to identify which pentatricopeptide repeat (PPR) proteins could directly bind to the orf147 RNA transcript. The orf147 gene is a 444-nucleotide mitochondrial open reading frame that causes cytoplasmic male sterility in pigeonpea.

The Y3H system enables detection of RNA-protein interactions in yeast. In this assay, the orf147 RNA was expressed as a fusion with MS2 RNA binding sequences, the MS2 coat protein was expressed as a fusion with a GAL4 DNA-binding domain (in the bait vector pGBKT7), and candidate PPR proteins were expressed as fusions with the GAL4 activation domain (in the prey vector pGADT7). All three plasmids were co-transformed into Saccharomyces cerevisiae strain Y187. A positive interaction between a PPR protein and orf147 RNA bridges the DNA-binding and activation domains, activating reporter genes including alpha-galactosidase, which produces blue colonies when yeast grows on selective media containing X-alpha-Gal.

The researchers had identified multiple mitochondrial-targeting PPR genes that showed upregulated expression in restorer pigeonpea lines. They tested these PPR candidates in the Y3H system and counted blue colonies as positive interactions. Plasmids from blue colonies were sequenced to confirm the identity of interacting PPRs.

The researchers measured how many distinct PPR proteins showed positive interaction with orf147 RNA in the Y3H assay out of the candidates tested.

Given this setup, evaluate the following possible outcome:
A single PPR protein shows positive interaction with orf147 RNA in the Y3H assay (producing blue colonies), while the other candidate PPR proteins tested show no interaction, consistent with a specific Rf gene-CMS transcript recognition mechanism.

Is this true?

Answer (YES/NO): NO